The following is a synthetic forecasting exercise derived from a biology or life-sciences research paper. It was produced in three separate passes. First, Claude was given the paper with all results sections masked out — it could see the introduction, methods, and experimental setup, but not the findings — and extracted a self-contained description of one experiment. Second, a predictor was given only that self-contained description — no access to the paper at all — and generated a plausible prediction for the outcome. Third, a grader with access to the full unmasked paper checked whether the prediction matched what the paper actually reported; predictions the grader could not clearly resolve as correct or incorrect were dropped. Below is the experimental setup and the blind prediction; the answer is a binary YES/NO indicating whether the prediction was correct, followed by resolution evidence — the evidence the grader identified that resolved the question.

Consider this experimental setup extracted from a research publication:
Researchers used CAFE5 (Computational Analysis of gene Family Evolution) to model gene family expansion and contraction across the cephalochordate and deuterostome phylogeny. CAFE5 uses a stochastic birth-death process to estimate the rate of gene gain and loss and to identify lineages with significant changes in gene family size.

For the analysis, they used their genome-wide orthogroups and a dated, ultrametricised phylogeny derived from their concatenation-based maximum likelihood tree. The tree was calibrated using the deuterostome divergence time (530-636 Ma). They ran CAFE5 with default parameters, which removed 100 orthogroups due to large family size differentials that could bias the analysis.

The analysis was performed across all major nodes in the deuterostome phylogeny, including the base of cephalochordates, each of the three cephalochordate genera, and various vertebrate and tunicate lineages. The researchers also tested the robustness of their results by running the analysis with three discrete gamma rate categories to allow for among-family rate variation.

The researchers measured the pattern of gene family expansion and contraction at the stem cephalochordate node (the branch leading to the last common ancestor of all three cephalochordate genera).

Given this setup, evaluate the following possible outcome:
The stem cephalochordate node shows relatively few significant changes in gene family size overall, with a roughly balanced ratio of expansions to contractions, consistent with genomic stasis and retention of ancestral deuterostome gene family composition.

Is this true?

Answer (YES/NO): NO